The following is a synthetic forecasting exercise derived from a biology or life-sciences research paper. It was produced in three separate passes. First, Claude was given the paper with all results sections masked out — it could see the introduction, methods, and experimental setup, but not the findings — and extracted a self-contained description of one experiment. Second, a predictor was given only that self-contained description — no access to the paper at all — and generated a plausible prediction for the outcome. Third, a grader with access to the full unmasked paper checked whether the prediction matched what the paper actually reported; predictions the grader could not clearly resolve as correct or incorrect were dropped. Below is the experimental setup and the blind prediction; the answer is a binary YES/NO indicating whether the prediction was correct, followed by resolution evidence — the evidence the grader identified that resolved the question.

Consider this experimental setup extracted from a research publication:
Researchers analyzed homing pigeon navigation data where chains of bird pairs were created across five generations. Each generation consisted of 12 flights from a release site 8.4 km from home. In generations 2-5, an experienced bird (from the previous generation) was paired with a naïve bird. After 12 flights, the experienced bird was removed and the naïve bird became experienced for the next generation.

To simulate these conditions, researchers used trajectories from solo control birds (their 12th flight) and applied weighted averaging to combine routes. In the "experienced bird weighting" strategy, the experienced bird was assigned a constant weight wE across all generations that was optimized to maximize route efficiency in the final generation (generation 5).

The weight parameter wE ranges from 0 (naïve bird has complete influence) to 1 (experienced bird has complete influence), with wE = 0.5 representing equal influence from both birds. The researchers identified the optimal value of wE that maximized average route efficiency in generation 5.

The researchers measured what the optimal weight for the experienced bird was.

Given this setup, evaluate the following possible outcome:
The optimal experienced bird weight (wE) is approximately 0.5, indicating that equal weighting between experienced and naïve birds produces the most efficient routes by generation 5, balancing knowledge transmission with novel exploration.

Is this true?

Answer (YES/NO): NO